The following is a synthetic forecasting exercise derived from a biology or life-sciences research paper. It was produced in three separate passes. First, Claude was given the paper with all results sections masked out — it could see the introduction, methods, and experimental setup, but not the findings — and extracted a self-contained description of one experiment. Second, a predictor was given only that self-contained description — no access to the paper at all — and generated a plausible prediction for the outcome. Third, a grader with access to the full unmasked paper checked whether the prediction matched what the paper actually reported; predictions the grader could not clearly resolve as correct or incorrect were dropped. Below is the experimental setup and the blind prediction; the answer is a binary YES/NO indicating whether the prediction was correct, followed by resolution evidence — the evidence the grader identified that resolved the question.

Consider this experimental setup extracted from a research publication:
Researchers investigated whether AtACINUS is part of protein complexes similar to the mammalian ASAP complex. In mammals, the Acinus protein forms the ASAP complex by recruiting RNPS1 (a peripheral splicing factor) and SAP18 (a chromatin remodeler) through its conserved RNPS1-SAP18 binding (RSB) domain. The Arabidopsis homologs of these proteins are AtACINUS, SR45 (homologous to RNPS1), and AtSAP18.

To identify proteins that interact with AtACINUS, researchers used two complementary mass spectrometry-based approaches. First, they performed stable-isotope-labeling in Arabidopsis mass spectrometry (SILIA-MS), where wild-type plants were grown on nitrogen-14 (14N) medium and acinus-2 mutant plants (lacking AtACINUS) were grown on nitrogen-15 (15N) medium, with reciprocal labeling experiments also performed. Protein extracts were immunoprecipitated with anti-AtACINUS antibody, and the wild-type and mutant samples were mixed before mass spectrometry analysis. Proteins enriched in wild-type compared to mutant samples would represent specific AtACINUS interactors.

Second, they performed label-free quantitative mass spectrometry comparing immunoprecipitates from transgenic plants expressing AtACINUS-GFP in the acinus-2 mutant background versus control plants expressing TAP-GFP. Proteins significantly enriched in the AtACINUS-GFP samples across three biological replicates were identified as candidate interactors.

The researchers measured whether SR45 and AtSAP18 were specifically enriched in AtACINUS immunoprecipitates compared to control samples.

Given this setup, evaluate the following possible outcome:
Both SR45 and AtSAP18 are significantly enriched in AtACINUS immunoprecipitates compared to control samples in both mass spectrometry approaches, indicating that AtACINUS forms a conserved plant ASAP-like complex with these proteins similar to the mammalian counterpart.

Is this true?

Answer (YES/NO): YES